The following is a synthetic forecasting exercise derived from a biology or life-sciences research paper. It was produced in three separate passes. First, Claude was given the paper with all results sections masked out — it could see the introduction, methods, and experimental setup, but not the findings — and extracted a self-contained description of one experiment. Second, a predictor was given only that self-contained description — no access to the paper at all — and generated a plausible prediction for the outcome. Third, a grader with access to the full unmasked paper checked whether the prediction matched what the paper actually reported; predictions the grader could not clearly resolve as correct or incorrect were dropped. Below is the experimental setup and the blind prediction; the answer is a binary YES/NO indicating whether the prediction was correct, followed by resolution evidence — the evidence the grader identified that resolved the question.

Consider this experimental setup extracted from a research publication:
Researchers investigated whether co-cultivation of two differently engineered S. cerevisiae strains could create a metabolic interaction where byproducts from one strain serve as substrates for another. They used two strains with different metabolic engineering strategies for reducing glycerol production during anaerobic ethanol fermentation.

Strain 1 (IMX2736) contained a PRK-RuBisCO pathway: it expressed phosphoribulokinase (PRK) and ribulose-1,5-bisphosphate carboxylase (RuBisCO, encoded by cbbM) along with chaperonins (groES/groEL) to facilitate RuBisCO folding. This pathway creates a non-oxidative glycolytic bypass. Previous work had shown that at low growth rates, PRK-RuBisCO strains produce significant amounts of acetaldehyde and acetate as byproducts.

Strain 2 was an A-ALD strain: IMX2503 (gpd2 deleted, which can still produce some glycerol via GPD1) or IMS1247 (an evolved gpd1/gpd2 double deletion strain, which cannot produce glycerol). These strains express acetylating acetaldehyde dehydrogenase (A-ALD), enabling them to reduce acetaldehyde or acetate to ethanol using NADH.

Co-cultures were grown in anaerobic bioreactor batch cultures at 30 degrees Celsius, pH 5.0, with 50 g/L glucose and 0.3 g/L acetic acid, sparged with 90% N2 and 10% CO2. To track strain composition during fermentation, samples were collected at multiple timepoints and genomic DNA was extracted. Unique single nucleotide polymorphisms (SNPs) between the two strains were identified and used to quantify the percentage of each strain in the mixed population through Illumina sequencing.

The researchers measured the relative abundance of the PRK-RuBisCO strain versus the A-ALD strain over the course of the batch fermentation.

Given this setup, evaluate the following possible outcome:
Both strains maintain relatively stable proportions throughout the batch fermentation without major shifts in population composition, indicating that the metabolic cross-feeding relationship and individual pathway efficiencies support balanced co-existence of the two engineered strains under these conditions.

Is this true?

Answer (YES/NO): YES